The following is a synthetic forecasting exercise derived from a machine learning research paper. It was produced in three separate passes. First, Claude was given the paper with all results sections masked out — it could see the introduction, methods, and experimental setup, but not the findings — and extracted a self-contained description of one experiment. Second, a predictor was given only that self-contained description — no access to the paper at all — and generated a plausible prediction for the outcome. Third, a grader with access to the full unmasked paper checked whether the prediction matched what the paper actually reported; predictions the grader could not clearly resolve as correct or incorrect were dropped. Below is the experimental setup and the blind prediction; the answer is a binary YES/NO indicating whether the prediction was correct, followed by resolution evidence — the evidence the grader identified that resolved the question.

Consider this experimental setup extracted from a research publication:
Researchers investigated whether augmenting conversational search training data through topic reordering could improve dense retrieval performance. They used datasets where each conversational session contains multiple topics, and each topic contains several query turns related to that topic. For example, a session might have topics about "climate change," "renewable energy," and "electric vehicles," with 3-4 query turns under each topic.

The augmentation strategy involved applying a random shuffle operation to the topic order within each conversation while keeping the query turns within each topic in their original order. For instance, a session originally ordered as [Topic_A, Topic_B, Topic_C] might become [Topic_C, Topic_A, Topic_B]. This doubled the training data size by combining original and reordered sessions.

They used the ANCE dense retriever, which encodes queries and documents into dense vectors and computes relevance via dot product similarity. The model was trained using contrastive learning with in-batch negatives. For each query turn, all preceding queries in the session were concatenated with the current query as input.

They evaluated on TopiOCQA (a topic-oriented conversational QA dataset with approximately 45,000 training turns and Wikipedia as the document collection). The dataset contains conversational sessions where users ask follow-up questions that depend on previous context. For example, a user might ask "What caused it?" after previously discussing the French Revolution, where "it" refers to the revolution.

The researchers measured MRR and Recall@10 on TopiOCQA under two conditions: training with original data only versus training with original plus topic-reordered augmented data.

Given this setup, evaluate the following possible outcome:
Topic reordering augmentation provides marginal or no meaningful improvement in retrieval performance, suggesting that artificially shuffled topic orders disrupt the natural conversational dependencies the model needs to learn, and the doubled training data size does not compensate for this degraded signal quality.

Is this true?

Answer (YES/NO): NO